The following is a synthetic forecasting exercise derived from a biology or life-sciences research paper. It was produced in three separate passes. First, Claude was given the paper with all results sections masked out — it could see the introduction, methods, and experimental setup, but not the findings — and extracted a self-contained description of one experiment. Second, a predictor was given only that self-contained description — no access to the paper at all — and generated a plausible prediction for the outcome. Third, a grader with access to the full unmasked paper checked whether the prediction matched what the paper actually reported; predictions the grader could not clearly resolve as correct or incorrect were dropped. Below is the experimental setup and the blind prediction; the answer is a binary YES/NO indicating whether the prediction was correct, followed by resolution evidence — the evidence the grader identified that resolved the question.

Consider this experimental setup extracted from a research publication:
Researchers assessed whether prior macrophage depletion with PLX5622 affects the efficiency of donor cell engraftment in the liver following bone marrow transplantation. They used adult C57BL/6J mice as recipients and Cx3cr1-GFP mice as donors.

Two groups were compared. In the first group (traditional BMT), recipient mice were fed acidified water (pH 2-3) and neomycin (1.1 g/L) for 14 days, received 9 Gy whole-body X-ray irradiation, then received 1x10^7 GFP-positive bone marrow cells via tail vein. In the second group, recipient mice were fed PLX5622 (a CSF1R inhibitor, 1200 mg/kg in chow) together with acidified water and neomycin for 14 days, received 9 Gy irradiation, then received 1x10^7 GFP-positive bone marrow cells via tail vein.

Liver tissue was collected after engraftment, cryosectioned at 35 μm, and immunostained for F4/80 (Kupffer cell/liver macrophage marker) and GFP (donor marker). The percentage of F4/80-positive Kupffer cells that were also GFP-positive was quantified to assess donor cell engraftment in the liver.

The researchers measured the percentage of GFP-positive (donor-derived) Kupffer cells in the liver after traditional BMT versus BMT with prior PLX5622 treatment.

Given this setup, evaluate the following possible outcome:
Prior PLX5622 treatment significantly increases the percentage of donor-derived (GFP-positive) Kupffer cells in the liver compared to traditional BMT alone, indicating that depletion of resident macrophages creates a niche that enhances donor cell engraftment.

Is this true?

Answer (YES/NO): NO